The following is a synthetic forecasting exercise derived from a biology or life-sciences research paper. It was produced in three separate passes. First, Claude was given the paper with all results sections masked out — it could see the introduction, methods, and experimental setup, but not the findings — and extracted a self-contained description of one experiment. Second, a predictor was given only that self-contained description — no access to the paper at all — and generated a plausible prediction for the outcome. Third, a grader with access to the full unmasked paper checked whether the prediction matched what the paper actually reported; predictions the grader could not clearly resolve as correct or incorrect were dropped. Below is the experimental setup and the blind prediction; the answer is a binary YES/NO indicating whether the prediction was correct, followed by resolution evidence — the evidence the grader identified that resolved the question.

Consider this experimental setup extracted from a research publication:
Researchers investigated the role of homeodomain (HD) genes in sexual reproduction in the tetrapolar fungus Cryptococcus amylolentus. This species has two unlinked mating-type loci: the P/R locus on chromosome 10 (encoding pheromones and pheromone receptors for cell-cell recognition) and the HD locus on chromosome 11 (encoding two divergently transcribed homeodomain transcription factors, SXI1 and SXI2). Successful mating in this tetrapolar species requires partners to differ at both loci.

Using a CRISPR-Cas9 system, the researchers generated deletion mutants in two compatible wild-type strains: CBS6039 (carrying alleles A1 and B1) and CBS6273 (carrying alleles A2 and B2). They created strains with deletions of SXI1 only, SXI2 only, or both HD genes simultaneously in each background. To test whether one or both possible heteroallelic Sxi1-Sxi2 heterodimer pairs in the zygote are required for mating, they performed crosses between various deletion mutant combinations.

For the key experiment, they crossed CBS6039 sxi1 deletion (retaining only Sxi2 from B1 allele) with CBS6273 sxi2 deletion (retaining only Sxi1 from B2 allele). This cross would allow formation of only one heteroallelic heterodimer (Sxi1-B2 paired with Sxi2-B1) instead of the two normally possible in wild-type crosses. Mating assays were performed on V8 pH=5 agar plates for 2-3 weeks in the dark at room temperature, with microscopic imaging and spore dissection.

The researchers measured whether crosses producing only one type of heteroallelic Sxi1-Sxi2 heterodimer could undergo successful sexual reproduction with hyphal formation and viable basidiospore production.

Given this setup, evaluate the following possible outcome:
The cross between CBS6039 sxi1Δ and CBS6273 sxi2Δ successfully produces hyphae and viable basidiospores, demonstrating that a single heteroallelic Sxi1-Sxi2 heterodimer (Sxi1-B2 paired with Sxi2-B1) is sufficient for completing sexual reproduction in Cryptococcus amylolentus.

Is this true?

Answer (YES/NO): YES